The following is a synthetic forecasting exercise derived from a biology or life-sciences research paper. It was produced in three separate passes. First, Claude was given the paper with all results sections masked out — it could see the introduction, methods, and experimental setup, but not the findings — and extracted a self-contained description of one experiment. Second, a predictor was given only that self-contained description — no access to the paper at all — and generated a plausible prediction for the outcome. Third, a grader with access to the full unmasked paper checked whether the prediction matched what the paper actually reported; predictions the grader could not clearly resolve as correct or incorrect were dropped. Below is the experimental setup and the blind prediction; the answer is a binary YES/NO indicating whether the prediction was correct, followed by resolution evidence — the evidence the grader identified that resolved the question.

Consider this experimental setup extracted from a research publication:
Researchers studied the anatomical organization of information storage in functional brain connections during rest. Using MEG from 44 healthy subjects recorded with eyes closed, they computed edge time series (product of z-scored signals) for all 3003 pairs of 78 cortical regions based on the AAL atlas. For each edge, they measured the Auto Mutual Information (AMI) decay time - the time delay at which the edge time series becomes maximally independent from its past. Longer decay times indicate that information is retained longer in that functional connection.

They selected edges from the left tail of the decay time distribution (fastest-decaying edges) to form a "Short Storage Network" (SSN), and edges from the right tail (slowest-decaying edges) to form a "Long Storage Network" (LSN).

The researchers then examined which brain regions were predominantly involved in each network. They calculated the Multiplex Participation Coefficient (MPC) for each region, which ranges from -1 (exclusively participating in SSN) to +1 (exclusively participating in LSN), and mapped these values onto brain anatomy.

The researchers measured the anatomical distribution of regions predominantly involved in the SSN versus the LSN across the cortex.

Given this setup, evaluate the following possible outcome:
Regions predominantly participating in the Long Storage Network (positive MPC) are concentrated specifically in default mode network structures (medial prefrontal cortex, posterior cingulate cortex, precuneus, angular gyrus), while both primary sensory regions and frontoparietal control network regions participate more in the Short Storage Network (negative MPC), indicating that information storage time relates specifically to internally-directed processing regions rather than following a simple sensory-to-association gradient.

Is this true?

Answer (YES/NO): NO